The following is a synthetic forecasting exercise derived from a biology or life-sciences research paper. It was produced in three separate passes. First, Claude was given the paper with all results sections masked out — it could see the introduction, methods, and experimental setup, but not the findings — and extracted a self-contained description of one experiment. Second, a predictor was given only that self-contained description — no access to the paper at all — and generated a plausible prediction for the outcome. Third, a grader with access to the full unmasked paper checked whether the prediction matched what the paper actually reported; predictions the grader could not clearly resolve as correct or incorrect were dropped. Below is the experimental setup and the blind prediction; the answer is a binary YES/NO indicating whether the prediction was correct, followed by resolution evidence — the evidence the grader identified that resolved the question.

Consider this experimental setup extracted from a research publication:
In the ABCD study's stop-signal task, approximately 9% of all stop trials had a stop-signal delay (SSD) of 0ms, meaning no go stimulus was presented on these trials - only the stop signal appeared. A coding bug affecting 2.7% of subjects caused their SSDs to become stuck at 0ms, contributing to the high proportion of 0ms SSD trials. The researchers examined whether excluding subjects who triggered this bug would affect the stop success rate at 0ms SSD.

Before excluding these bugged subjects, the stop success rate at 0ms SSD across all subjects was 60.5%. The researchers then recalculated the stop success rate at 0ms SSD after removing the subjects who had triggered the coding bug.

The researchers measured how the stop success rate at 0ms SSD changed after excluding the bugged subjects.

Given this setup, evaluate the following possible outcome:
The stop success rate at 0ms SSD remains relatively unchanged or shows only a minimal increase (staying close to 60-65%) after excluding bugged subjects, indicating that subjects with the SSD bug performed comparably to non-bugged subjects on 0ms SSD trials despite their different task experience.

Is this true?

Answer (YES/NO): YES